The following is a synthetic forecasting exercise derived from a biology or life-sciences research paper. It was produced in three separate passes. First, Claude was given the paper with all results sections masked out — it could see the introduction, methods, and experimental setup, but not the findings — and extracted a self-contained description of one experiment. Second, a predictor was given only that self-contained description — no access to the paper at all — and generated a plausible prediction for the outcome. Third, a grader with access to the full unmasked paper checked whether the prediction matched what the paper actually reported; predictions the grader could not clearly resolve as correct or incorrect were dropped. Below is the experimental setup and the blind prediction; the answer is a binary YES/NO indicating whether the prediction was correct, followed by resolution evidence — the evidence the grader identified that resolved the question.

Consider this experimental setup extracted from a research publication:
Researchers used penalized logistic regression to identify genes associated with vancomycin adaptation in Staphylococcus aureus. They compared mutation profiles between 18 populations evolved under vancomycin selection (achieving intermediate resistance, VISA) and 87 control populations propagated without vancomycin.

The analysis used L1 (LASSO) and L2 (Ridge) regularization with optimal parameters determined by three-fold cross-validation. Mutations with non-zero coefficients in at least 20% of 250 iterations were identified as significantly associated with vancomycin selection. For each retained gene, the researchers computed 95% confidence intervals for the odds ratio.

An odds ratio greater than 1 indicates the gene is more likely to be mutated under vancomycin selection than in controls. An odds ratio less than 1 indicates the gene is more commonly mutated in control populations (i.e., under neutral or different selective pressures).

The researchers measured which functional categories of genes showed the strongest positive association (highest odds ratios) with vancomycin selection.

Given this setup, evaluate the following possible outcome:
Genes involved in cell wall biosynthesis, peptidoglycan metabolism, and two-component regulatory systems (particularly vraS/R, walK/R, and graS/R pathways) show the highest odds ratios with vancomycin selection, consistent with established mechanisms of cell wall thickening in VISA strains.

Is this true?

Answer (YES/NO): NO